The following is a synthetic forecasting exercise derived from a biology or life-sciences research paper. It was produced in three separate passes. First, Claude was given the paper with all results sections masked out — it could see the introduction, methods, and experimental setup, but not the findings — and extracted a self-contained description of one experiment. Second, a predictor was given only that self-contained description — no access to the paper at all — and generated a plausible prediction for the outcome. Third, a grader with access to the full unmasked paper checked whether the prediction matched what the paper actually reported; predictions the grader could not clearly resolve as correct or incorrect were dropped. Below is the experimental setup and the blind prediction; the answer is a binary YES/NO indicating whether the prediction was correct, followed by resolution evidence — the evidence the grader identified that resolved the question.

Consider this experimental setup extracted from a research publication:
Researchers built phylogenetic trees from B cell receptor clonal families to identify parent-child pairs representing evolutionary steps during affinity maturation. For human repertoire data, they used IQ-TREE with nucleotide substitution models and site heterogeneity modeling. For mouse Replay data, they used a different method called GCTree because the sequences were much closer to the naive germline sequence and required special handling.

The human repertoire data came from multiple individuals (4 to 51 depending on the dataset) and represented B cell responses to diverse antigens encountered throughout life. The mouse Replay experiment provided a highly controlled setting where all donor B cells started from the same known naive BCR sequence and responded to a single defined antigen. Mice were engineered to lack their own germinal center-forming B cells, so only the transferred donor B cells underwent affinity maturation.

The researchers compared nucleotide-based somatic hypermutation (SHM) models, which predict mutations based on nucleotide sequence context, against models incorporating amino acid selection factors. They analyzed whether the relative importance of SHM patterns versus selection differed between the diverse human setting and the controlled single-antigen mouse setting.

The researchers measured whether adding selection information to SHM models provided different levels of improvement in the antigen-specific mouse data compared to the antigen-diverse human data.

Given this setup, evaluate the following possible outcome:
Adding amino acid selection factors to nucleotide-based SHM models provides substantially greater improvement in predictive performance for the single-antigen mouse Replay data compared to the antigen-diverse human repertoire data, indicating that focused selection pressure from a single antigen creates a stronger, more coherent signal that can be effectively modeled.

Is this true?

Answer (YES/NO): NO